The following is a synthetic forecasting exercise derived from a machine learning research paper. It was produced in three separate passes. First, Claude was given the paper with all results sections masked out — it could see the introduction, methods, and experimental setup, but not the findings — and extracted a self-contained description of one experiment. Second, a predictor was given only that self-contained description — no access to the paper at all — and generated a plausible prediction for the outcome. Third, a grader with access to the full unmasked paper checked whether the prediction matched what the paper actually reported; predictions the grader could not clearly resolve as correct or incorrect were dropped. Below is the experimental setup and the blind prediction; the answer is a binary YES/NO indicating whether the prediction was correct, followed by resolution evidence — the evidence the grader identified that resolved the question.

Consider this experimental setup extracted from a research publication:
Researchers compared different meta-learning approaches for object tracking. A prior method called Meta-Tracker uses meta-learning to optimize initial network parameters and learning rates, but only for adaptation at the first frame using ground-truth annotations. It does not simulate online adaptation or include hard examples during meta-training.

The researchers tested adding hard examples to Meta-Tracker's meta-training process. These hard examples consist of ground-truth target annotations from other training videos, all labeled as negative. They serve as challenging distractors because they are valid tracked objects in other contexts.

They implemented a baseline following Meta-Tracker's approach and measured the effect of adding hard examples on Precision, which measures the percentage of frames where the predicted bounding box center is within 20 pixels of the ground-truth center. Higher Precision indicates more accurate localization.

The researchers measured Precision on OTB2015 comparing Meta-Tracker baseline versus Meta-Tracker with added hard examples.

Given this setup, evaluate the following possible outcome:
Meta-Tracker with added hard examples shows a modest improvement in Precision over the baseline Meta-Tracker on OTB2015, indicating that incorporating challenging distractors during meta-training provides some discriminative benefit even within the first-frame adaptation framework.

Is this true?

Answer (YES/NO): YES